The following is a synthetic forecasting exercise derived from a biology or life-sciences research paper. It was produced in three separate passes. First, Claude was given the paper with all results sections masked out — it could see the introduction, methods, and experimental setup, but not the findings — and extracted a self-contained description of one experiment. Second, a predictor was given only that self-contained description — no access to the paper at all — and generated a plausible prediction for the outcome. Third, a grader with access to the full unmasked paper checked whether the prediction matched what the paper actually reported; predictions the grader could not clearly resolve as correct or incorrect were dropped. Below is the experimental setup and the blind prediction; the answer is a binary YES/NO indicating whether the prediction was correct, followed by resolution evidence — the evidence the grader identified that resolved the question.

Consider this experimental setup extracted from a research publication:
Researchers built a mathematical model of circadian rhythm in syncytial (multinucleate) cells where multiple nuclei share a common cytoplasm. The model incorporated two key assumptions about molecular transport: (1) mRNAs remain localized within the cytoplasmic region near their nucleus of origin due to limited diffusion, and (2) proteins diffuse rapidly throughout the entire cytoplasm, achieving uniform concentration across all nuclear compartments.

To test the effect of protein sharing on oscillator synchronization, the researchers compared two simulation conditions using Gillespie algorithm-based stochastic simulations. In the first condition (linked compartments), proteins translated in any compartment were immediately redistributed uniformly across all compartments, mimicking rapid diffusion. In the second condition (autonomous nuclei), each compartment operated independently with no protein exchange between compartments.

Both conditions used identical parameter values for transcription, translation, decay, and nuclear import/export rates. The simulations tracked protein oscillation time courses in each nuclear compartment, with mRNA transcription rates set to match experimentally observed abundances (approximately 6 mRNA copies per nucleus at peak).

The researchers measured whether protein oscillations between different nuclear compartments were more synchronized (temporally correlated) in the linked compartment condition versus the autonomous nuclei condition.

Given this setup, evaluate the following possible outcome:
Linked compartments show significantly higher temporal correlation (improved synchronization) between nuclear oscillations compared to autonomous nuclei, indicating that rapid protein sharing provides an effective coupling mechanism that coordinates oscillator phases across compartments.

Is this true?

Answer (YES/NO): YES